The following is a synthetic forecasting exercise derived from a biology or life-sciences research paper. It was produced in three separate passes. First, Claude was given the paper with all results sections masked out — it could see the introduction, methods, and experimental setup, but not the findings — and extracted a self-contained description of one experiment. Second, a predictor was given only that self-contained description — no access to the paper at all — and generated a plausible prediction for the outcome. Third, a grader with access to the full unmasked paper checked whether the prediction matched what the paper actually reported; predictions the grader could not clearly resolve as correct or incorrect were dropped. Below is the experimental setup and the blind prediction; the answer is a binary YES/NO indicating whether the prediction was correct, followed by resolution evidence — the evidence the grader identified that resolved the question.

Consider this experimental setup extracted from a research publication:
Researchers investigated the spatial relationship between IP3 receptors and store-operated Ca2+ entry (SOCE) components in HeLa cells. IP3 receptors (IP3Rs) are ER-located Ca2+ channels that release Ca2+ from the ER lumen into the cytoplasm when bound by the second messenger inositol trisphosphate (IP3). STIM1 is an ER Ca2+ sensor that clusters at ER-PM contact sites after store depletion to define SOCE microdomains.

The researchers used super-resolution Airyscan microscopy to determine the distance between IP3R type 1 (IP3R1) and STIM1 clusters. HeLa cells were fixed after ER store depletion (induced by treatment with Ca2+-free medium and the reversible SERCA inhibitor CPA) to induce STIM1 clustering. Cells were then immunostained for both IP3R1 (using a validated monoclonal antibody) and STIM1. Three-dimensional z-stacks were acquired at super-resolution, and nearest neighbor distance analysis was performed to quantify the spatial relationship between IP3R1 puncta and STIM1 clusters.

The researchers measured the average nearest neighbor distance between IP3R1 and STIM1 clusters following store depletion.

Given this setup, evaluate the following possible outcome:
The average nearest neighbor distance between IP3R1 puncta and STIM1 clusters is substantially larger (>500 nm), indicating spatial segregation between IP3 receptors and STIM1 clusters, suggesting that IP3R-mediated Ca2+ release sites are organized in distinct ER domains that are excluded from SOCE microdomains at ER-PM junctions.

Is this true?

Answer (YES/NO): YES